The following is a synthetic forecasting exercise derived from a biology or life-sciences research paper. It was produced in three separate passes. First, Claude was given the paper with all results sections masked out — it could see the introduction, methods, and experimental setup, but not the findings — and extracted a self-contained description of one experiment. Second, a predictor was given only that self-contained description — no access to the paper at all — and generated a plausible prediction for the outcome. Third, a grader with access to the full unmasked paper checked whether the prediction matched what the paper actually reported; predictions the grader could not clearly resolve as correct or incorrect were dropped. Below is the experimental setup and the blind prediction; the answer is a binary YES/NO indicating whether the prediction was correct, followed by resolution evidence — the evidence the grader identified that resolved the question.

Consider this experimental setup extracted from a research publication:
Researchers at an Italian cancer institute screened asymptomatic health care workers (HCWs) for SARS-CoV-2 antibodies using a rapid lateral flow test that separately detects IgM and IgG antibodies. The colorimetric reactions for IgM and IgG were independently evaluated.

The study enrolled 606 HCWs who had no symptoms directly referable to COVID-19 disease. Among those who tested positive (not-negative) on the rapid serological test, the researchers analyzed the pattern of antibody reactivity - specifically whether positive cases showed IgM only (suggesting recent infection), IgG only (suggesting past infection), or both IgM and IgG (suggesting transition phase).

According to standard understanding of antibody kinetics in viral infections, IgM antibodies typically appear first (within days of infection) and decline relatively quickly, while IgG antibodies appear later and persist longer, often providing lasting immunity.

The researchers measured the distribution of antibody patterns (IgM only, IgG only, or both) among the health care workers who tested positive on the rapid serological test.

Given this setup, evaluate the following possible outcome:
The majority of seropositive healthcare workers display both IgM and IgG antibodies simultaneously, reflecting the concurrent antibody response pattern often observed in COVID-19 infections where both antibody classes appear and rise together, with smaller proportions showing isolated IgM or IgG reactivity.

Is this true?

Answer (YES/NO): NO